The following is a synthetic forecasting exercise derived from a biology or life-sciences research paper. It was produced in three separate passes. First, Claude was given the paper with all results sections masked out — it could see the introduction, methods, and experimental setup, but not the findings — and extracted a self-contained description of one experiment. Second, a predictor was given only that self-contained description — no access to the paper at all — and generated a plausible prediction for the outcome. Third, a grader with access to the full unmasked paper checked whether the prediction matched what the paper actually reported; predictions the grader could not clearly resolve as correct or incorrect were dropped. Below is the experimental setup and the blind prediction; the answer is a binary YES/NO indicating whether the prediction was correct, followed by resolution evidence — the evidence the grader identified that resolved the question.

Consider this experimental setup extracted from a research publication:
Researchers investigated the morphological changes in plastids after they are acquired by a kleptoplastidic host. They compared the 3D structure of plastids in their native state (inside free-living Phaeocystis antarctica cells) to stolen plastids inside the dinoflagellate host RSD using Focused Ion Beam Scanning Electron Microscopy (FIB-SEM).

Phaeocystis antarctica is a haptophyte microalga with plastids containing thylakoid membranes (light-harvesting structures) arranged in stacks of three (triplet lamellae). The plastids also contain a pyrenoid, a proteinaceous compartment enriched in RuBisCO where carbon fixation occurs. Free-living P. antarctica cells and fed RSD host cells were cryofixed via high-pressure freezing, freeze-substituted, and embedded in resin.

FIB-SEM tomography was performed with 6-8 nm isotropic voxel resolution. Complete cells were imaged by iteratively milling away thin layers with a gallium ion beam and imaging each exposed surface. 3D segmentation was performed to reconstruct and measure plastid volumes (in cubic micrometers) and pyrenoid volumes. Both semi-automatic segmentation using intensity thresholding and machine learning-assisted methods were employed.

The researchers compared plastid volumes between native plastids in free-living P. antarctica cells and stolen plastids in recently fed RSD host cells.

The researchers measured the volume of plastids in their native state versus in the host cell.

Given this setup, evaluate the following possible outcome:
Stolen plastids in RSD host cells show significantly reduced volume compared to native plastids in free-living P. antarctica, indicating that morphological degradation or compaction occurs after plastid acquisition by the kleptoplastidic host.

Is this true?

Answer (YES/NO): NO